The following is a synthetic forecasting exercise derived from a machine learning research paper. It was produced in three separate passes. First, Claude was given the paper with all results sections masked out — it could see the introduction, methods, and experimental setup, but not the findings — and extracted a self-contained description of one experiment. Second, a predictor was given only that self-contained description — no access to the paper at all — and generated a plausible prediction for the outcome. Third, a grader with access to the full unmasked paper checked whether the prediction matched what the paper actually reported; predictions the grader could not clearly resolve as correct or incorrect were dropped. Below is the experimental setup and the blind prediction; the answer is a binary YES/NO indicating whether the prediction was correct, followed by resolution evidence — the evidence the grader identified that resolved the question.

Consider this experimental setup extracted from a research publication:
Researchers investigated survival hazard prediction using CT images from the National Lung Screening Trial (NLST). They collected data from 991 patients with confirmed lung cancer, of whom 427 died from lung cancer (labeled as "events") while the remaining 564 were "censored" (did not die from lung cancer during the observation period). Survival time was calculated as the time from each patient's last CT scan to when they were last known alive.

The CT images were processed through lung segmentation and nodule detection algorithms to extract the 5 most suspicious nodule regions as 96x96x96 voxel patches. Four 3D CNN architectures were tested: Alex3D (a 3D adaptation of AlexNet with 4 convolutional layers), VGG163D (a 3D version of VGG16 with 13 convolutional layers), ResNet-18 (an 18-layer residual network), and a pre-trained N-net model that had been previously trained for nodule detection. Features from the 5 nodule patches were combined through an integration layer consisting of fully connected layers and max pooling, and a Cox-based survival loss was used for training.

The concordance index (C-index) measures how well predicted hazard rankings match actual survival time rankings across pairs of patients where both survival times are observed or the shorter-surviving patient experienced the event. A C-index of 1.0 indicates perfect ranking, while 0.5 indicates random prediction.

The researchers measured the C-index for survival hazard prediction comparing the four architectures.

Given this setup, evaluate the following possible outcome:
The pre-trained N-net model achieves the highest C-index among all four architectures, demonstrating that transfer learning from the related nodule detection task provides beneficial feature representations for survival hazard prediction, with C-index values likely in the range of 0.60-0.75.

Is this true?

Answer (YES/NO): NO